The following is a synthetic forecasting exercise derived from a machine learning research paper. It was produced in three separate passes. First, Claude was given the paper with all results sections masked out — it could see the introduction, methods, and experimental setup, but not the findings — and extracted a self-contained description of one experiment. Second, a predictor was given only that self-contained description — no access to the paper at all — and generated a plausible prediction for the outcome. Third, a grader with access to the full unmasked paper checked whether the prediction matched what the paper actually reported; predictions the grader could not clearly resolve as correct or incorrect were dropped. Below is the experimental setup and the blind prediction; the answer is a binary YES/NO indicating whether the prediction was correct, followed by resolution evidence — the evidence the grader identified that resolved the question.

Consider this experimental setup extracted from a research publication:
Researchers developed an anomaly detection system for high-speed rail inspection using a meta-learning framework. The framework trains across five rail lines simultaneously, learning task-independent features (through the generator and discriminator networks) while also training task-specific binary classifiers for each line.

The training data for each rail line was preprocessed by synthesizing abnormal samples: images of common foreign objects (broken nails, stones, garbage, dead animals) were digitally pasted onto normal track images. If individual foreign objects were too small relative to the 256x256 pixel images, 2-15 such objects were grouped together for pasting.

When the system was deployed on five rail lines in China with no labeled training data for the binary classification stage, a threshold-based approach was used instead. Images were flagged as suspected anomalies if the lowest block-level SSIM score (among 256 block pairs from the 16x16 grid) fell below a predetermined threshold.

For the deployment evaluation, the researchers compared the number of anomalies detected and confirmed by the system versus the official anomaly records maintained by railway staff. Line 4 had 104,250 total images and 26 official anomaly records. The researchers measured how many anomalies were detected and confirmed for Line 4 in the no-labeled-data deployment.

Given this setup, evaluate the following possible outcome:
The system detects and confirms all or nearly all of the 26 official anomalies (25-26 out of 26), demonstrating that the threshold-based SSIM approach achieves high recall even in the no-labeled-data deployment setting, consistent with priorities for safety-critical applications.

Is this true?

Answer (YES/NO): NO